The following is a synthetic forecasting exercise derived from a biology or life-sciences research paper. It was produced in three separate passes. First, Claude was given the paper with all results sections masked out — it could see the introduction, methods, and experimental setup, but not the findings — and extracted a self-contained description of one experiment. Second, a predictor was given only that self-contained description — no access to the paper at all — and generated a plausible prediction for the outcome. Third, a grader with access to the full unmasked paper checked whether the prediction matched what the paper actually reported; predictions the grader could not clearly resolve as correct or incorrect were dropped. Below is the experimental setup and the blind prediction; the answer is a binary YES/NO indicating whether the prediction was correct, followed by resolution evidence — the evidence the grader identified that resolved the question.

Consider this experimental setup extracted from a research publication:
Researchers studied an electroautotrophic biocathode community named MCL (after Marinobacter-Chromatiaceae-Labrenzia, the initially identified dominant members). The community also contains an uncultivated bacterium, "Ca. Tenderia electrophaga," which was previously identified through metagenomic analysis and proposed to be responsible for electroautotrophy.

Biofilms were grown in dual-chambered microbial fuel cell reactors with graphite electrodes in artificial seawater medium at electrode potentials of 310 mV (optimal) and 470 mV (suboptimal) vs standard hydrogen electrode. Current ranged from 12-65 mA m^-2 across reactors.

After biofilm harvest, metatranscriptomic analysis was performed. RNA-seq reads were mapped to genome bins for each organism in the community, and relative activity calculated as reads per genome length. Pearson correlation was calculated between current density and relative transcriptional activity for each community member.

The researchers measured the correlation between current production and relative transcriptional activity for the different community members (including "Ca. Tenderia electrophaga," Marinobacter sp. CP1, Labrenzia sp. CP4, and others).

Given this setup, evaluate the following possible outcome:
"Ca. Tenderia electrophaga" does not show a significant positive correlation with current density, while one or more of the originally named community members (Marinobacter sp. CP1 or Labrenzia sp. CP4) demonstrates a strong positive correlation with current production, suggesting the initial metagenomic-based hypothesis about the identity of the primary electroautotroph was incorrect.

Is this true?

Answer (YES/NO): NO